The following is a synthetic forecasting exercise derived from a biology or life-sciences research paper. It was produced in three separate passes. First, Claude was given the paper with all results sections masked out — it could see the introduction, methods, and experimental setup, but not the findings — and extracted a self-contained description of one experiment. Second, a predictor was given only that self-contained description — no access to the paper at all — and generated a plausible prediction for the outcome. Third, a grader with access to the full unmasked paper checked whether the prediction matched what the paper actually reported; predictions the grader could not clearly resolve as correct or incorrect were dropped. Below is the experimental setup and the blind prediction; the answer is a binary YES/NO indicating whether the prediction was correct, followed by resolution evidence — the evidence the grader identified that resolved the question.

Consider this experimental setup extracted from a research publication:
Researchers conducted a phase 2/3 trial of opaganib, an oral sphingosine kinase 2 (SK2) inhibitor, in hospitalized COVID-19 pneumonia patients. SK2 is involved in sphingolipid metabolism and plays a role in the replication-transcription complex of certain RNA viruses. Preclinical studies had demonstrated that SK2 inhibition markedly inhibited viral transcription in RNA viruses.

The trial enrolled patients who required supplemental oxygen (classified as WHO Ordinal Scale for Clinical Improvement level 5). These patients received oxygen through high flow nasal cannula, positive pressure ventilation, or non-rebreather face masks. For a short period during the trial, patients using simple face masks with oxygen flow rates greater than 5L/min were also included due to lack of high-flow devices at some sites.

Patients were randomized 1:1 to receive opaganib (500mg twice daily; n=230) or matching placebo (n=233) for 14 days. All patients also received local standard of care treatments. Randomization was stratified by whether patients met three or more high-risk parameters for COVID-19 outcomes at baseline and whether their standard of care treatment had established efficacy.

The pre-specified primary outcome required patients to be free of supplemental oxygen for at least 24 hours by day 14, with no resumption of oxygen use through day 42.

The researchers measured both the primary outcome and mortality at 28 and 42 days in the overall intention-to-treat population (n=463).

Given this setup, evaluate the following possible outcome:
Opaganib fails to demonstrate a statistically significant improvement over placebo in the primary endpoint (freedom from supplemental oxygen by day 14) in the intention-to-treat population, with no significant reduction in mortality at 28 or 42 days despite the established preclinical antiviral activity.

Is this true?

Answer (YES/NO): YES